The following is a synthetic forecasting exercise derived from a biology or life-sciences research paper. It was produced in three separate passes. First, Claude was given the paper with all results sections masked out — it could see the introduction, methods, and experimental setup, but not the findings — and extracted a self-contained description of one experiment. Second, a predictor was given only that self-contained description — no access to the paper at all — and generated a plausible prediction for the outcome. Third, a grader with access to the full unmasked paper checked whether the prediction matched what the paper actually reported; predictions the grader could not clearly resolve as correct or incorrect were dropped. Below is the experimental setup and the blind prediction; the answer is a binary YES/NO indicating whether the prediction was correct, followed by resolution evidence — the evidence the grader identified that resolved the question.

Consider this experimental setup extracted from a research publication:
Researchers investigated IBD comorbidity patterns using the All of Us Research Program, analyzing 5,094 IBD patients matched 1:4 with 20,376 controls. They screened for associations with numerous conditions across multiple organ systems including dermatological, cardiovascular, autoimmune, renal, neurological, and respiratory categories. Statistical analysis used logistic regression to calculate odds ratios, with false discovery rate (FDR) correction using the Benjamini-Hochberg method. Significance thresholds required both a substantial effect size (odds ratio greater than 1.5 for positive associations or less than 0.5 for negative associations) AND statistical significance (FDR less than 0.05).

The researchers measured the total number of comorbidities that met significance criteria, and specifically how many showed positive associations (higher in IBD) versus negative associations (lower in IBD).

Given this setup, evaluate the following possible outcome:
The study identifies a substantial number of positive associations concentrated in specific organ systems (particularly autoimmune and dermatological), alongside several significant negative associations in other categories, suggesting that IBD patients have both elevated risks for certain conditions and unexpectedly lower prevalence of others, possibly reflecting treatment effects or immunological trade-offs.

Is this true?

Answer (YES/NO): YES